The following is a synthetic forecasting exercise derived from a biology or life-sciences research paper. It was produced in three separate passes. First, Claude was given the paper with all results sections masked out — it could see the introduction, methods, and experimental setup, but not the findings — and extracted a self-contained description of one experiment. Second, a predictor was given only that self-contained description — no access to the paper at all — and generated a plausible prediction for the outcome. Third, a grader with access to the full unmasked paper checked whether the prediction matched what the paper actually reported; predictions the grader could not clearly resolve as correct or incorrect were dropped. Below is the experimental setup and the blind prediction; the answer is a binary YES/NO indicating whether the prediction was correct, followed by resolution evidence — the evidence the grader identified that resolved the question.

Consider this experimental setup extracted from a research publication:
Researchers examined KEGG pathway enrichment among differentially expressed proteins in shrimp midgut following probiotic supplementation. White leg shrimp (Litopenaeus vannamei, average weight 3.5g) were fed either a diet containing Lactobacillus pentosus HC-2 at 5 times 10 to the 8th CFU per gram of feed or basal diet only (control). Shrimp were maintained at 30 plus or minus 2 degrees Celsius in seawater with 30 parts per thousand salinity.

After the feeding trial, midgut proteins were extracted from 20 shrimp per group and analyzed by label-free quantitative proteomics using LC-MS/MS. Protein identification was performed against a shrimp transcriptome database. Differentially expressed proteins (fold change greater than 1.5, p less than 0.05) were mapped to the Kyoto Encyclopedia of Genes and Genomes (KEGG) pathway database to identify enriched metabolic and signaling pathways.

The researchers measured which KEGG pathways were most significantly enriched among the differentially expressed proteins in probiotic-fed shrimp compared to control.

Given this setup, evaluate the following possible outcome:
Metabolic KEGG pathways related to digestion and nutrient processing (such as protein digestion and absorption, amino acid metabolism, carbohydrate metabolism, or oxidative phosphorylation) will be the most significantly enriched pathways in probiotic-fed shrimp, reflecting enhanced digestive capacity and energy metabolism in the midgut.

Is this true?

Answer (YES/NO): NO